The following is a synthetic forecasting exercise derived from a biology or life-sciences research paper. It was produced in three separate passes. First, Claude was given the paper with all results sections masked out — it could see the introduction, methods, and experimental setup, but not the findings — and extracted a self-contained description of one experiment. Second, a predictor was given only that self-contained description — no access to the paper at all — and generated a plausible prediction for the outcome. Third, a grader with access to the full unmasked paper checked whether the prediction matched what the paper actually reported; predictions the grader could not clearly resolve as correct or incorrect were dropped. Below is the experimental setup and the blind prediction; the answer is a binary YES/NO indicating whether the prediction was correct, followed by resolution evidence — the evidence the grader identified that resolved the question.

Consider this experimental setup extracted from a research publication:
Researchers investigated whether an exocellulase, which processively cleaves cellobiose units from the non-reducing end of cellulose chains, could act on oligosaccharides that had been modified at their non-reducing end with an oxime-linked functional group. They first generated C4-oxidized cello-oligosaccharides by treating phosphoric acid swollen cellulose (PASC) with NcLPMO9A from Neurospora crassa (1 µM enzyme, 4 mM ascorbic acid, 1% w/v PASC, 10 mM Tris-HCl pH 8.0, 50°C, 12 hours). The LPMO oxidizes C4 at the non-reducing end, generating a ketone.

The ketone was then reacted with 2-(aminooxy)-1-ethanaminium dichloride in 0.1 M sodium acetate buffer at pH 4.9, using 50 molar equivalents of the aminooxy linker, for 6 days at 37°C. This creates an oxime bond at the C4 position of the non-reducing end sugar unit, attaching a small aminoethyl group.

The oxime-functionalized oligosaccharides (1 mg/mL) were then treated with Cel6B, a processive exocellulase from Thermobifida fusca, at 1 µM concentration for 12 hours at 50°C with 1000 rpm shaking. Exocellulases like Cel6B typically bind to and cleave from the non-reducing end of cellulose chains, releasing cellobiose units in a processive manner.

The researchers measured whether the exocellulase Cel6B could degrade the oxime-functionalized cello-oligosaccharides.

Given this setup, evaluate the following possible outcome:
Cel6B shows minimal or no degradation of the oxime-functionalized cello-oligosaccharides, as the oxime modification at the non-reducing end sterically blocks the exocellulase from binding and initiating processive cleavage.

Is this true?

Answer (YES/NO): NO